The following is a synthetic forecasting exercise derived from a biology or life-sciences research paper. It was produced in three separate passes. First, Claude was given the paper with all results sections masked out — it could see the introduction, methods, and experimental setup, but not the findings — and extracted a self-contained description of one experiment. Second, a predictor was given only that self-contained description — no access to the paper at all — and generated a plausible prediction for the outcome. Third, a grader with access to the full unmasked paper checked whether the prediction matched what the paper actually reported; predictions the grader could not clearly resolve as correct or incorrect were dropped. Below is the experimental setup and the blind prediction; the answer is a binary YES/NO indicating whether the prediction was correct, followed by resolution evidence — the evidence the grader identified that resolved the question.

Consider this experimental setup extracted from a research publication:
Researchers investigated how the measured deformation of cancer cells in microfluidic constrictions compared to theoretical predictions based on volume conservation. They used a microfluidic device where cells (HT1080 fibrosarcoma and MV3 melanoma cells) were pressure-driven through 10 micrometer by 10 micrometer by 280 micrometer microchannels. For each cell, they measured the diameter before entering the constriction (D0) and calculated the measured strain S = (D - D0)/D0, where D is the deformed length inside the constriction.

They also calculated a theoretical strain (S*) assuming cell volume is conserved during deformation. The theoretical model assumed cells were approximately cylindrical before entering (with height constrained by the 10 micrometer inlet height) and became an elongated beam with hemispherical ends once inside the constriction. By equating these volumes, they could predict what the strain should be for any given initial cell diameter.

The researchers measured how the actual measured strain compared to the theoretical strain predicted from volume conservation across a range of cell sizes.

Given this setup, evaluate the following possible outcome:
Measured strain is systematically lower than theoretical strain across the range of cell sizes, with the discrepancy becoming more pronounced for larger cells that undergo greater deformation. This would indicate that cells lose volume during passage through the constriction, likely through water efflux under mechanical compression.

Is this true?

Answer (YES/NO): NO